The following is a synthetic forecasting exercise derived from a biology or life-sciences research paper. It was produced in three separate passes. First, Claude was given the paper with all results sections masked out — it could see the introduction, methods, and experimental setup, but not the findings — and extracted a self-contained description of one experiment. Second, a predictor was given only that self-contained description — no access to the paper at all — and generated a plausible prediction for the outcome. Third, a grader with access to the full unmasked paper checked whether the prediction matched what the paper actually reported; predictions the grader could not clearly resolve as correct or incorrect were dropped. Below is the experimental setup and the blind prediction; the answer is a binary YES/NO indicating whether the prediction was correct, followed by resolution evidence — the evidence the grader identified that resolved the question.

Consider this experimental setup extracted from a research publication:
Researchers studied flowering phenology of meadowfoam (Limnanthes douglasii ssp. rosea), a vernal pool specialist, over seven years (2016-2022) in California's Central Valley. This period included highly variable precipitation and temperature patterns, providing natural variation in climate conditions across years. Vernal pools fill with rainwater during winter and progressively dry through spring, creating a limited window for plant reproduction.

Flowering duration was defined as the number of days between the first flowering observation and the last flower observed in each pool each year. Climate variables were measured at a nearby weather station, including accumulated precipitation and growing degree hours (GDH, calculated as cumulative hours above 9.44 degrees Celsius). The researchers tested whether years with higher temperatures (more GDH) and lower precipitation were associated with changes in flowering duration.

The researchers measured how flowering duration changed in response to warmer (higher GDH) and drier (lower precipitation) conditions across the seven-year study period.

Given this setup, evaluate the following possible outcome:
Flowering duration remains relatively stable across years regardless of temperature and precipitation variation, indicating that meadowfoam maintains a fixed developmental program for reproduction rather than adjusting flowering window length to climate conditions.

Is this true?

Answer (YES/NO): YES